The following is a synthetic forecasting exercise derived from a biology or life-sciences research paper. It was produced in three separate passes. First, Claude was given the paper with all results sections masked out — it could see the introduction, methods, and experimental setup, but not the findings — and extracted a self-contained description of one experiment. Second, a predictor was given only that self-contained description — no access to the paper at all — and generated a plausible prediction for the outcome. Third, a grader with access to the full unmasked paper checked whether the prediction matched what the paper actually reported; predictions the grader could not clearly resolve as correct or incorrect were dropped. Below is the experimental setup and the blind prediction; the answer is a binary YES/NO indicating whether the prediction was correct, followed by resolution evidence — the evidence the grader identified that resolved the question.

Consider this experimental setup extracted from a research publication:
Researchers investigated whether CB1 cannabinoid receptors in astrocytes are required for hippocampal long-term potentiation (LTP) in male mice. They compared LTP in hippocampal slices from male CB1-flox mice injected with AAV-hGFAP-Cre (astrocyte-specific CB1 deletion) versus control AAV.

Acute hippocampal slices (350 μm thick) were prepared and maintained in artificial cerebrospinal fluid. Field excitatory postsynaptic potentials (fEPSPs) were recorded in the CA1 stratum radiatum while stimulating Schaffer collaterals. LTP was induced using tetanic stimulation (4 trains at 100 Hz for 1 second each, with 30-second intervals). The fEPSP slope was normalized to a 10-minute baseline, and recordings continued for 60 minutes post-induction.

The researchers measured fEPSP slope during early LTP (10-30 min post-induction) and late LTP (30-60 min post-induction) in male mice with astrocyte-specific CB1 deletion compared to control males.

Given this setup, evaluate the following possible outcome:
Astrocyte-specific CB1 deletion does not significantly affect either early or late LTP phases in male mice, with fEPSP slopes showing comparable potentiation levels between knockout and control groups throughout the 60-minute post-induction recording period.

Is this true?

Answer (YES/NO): NO